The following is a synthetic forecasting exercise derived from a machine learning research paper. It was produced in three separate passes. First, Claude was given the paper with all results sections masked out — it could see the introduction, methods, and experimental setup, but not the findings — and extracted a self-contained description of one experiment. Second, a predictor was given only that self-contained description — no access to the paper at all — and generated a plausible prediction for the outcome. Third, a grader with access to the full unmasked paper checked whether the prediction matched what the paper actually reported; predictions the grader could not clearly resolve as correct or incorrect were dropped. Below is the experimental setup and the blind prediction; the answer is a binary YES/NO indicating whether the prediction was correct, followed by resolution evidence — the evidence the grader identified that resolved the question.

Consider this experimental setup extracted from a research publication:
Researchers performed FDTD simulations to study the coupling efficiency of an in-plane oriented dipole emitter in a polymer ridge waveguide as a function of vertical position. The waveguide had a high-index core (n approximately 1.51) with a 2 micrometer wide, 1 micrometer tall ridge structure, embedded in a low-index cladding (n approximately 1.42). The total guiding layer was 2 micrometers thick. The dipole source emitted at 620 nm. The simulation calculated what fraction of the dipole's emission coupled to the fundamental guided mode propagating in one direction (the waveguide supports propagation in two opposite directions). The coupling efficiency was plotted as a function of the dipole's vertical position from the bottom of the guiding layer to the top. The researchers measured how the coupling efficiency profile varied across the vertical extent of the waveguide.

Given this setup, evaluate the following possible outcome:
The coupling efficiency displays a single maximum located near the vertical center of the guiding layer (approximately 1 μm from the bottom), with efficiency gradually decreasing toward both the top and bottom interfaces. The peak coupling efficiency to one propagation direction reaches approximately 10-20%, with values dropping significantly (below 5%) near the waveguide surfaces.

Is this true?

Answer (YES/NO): NO